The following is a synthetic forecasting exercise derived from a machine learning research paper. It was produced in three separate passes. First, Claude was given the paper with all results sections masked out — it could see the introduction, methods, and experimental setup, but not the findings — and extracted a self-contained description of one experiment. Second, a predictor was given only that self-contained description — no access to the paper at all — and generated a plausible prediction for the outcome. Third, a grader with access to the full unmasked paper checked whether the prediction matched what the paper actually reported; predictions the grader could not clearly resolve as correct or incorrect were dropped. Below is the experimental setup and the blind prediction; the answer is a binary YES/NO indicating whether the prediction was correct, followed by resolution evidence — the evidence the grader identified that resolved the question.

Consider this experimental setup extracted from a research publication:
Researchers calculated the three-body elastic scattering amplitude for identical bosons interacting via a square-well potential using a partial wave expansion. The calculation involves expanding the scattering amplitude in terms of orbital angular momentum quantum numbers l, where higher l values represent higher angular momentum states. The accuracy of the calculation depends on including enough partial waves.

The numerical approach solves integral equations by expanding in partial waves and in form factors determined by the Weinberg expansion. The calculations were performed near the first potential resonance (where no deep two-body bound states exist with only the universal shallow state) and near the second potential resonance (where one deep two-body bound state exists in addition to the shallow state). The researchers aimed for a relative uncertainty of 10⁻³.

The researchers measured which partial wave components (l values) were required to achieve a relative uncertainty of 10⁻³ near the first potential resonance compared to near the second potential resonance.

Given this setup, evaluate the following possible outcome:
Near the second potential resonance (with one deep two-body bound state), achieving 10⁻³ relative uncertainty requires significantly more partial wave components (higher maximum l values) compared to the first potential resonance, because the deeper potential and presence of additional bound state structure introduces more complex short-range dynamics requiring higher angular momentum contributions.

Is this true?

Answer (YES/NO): YES